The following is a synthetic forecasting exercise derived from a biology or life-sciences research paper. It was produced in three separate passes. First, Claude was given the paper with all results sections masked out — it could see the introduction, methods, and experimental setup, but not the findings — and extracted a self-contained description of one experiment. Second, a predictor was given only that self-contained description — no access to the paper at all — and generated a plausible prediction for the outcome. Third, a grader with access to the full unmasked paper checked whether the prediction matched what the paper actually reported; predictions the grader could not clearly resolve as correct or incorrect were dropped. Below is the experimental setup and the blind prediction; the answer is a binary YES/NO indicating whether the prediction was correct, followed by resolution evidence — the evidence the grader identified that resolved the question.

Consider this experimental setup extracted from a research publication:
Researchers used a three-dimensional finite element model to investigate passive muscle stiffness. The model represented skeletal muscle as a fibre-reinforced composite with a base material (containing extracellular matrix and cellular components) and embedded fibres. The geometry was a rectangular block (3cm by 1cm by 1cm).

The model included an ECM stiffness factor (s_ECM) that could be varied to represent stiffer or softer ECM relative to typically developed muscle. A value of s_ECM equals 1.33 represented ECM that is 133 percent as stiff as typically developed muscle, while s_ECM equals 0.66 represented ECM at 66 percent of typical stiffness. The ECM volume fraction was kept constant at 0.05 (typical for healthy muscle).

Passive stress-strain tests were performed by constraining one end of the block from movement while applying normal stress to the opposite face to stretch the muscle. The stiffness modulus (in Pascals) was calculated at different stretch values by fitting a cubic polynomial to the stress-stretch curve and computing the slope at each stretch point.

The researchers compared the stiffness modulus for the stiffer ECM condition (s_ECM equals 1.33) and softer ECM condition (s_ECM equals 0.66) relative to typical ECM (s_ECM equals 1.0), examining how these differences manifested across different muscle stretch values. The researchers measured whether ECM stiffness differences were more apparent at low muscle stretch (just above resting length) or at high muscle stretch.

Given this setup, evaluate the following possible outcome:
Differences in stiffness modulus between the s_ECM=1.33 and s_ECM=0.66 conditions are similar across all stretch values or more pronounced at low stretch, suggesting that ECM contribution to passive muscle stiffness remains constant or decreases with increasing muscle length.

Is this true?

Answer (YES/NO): NO